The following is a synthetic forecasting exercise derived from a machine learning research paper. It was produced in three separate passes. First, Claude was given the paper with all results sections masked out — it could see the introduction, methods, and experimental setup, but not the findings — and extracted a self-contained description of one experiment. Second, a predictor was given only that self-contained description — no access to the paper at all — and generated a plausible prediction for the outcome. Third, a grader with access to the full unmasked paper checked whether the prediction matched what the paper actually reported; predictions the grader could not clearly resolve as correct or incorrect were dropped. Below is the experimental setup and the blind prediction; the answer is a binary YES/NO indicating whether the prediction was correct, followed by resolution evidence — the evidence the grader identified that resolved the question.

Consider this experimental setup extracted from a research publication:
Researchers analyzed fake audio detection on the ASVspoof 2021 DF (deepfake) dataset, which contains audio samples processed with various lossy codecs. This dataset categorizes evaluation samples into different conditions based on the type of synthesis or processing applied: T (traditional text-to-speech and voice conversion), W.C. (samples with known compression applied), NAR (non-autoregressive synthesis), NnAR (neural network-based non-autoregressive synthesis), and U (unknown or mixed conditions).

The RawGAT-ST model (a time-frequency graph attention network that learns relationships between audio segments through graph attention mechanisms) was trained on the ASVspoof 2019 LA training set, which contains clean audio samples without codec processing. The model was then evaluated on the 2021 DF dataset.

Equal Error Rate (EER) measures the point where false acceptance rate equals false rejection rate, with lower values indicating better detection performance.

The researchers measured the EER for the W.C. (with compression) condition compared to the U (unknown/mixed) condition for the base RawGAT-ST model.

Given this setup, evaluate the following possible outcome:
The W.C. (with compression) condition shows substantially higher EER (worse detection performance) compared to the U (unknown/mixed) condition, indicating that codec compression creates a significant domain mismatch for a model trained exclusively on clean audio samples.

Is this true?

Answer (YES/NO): NO